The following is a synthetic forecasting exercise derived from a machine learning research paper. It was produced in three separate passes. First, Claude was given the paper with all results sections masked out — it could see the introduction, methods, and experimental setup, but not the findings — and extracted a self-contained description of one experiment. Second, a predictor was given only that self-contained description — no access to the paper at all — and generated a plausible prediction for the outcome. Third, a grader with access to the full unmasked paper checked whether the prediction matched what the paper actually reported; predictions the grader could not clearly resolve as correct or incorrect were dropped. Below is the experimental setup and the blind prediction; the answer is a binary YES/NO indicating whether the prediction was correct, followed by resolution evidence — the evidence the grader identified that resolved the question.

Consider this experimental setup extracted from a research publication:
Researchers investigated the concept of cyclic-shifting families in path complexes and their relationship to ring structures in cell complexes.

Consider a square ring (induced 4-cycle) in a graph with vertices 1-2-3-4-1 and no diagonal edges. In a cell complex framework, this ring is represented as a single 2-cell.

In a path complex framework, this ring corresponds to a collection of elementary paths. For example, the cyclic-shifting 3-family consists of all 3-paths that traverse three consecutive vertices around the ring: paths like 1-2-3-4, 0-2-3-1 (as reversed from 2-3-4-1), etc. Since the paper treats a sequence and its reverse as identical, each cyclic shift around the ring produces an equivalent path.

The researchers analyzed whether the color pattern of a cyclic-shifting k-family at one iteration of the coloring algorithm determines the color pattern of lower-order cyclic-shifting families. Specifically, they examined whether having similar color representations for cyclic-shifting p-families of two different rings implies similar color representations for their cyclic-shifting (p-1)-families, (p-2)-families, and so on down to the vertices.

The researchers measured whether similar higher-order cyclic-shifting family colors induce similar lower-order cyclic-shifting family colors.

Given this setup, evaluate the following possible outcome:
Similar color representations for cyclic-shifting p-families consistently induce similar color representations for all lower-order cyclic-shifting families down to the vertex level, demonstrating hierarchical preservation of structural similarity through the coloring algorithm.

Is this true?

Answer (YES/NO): YES